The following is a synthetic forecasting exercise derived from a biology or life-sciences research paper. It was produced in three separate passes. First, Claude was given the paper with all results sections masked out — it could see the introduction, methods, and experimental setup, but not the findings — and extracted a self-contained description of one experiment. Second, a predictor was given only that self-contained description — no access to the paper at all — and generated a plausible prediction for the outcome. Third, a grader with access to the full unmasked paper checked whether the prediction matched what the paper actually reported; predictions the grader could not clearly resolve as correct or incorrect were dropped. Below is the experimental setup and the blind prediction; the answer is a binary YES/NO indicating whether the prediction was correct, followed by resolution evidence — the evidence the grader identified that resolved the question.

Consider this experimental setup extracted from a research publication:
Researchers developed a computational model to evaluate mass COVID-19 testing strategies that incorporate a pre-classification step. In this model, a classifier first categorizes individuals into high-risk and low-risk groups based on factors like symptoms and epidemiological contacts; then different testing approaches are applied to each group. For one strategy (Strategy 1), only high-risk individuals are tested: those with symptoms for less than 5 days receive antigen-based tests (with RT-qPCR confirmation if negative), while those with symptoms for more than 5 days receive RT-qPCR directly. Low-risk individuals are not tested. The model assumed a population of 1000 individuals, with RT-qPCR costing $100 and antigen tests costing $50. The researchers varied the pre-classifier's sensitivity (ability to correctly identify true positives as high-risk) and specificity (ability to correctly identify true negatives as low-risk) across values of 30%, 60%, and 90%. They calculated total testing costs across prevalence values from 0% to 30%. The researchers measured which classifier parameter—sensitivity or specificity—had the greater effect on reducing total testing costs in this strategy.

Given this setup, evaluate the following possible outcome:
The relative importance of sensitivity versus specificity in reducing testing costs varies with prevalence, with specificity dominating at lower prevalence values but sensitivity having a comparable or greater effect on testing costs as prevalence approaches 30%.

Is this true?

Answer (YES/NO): NO